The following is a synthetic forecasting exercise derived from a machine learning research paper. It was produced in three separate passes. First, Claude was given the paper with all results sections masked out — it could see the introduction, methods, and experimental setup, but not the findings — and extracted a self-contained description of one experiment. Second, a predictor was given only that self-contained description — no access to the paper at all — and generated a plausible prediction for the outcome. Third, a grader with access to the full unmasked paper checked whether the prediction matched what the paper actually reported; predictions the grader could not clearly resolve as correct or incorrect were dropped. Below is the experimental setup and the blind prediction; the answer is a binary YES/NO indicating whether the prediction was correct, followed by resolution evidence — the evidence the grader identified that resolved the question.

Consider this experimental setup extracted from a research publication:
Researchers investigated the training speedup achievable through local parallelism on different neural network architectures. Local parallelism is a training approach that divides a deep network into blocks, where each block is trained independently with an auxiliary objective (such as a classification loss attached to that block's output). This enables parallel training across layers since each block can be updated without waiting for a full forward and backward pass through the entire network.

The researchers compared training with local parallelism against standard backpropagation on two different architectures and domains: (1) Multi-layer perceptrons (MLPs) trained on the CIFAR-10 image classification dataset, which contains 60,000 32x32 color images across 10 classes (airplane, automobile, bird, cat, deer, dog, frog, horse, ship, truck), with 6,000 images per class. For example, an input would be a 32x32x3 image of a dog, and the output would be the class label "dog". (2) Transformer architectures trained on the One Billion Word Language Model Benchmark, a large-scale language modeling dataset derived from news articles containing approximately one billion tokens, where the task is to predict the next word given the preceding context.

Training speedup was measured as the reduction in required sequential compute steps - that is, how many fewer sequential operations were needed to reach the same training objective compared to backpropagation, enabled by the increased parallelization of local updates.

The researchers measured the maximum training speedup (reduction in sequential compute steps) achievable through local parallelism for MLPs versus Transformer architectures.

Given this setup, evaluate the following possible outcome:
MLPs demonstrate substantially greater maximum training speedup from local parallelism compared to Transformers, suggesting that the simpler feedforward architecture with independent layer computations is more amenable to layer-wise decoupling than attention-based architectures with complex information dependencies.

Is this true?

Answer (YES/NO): YES